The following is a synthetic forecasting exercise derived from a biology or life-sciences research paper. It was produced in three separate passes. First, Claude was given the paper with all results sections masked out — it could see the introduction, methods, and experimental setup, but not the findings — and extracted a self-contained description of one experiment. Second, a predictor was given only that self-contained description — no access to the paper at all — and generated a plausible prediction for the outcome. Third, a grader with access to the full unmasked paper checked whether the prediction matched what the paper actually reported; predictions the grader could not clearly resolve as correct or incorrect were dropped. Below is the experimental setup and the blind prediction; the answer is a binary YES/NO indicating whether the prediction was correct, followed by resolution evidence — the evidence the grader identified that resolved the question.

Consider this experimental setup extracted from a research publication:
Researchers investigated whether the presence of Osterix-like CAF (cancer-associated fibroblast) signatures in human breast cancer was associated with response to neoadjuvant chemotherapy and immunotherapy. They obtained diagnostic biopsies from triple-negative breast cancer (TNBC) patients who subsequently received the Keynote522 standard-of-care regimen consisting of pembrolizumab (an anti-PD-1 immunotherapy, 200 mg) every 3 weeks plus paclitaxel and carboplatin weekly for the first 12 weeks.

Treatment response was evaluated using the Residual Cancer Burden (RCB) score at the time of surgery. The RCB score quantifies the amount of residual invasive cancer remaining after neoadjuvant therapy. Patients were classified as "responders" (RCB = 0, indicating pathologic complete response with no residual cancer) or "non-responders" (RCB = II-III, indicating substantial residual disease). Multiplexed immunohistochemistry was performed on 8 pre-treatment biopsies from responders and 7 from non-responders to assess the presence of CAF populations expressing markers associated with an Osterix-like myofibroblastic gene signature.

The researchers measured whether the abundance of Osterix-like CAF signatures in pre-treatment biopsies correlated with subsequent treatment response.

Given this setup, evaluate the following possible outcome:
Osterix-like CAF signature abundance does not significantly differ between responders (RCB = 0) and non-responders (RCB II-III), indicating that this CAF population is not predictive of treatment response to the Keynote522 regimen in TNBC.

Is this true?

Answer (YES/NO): NO